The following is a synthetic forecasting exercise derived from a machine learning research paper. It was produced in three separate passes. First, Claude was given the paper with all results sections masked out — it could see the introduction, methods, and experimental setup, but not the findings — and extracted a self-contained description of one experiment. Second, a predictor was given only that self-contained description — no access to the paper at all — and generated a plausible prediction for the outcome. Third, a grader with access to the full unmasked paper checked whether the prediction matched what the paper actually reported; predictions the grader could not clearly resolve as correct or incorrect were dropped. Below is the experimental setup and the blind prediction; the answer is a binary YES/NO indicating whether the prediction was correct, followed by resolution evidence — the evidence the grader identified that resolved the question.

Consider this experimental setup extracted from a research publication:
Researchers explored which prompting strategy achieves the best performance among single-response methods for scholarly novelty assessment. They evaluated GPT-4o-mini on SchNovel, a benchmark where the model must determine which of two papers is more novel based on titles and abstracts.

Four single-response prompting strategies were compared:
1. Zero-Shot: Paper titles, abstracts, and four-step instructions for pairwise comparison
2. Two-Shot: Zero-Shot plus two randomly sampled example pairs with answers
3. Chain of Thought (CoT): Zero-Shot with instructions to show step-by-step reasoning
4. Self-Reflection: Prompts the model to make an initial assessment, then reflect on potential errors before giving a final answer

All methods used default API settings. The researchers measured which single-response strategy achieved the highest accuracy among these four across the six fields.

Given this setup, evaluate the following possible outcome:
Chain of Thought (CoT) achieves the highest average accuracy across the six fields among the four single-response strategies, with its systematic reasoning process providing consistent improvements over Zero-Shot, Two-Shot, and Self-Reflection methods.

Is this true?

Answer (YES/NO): NO